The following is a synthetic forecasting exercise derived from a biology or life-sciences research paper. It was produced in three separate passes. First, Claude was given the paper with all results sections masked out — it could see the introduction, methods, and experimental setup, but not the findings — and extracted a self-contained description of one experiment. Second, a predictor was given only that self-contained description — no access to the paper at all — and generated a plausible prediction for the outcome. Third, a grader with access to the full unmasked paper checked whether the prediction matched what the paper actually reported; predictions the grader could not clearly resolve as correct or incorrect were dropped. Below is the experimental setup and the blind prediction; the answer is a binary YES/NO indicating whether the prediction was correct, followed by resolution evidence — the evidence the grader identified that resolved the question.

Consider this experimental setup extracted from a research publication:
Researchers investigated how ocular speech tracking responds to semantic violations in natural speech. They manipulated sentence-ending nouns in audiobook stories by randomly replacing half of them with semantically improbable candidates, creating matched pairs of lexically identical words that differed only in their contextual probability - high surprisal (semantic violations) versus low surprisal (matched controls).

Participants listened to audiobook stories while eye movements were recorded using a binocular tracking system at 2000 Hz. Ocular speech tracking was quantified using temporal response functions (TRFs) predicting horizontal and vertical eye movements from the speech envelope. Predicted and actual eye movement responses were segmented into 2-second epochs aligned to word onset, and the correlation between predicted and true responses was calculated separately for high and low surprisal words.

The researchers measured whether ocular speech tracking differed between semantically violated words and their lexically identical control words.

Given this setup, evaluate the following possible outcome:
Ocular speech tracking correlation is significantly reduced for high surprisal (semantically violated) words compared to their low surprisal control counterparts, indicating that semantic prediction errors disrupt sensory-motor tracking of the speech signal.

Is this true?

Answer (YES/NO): NO